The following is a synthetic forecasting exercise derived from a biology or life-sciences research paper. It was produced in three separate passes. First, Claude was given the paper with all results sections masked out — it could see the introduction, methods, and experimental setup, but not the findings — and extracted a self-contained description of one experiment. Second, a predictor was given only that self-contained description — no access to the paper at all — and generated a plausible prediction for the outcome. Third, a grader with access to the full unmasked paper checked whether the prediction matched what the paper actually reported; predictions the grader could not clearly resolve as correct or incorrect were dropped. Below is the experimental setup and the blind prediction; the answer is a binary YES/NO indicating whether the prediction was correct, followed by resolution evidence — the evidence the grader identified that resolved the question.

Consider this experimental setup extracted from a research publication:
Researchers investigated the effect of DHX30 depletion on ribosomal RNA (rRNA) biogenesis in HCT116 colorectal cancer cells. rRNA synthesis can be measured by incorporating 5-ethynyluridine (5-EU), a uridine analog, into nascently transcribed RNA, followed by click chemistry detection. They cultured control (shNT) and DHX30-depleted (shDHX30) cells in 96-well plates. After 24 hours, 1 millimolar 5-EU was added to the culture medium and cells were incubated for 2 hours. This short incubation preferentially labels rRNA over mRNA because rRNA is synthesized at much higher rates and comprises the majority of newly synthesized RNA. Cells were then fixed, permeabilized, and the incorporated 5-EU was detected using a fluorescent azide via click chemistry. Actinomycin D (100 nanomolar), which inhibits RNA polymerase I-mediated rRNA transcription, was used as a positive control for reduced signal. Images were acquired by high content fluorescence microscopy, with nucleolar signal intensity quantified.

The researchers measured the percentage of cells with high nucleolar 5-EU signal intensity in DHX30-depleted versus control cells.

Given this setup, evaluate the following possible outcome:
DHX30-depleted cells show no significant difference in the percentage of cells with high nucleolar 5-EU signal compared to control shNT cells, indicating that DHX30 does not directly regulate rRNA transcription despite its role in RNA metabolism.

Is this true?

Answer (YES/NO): NO